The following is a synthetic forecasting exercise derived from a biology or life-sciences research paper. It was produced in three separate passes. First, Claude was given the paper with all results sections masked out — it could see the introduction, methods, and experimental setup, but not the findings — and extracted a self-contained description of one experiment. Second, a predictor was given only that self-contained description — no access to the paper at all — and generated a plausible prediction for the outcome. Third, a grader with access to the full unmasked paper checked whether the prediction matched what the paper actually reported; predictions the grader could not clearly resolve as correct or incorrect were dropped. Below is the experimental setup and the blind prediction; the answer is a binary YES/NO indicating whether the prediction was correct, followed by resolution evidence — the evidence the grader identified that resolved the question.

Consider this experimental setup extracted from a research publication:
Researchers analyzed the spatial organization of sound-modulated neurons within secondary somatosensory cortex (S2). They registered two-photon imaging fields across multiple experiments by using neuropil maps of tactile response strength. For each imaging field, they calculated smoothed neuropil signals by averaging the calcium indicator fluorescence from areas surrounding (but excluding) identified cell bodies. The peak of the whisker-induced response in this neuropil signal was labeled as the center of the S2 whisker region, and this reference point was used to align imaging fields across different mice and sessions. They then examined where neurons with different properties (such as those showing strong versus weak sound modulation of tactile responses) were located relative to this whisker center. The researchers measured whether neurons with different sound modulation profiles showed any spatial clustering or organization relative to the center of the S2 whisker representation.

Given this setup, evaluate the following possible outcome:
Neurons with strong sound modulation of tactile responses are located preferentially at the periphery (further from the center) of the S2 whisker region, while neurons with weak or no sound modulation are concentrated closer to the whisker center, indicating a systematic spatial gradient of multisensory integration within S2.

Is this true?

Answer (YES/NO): NO